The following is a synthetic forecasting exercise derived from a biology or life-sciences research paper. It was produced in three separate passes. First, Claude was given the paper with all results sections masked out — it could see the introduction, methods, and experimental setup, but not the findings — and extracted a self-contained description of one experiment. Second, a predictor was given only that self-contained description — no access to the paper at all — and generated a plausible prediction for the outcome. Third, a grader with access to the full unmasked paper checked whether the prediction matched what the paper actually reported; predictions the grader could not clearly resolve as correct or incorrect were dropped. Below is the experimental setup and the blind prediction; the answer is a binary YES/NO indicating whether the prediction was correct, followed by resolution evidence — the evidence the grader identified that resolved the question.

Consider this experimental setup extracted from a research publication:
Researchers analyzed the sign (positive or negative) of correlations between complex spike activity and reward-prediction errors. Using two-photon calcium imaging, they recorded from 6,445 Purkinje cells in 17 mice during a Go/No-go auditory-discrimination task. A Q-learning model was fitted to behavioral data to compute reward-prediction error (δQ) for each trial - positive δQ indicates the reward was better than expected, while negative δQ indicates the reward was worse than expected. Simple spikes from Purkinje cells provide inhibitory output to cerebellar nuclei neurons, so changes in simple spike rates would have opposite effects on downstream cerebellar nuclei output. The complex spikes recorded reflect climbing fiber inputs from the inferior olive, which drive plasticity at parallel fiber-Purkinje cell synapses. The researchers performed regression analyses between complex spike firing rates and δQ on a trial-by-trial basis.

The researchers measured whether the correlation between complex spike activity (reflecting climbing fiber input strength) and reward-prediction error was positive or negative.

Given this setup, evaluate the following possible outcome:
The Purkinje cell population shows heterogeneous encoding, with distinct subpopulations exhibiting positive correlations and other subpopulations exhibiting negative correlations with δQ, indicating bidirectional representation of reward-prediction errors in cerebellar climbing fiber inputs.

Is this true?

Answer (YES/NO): YES